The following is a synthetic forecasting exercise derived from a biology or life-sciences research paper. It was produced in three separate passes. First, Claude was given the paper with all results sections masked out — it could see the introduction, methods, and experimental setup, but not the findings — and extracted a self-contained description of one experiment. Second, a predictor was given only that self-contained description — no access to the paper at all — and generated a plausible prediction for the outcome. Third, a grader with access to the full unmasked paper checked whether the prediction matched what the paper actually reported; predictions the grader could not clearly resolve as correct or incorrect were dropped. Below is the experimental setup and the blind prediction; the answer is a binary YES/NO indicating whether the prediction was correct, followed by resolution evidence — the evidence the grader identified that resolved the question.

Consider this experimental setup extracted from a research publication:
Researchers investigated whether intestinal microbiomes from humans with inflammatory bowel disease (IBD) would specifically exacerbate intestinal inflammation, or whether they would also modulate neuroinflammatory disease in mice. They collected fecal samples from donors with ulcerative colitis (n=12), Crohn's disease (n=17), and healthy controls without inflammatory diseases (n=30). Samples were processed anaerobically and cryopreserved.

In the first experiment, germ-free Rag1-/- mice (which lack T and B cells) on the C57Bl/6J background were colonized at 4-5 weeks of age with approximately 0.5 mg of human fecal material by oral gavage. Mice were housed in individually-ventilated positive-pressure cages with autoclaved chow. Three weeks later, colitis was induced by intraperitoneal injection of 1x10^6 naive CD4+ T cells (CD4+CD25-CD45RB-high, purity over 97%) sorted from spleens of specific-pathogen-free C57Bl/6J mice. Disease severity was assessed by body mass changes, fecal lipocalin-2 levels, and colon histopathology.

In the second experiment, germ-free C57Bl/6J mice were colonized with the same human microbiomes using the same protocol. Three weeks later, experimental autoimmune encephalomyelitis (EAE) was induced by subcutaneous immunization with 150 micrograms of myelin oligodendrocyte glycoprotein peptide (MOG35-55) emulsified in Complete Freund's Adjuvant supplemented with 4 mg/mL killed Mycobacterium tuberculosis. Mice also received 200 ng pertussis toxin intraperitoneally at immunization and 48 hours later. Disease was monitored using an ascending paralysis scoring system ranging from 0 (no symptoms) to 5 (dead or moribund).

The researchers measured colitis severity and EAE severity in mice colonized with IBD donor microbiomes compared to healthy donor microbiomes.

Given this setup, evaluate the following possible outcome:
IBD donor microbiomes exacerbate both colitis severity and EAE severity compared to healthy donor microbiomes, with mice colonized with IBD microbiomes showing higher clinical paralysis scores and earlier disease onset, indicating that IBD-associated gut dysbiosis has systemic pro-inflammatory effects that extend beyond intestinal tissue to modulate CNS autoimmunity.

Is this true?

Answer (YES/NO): NO